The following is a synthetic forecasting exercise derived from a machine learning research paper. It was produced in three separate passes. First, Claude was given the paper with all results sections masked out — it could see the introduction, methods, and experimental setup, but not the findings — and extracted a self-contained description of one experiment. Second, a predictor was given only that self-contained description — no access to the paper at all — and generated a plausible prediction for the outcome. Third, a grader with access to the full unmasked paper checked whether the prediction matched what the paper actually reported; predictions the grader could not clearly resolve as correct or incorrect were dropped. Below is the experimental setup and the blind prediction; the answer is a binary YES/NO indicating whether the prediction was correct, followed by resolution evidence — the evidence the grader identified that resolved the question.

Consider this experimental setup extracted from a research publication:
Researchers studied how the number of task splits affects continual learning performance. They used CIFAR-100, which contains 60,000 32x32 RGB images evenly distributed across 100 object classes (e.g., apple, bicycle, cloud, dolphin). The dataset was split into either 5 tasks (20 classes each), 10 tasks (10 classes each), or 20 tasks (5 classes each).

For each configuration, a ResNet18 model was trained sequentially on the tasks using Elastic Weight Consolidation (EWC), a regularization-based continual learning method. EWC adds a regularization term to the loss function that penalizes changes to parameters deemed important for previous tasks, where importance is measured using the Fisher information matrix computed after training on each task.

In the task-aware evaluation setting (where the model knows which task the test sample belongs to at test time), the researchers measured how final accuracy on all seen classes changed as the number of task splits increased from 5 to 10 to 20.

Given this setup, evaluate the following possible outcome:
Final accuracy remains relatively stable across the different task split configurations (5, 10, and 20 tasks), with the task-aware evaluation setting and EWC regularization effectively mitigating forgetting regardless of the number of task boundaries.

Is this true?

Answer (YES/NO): NO